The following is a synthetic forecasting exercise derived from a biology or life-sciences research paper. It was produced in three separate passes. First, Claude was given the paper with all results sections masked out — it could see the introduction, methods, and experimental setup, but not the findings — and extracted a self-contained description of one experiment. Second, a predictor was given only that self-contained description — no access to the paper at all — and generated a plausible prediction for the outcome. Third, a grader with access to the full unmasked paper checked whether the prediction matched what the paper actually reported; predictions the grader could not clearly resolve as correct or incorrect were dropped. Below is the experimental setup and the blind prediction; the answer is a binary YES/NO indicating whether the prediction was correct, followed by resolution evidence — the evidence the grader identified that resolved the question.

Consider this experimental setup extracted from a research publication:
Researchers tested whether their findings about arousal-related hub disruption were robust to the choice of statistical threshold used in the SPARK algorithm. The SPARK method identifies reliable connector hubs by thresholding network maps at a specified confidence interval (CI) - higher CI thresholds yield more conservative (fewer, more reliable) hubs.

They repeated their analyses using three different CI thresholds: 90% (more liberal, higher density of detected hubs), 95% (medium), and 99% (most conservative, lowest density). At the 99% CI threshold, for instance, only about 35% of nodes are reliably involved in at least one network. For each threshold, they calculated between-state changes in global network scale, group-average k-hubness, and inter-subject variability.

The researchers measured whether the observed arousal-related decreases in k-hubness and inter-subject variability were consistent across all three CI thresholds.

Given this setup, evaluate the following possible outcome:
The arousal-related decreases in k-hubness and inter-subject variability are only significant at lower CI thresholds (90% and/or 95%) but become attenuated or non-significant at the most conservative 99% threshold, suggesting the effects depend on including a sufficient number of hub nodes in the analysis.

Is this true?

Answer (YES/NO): NO